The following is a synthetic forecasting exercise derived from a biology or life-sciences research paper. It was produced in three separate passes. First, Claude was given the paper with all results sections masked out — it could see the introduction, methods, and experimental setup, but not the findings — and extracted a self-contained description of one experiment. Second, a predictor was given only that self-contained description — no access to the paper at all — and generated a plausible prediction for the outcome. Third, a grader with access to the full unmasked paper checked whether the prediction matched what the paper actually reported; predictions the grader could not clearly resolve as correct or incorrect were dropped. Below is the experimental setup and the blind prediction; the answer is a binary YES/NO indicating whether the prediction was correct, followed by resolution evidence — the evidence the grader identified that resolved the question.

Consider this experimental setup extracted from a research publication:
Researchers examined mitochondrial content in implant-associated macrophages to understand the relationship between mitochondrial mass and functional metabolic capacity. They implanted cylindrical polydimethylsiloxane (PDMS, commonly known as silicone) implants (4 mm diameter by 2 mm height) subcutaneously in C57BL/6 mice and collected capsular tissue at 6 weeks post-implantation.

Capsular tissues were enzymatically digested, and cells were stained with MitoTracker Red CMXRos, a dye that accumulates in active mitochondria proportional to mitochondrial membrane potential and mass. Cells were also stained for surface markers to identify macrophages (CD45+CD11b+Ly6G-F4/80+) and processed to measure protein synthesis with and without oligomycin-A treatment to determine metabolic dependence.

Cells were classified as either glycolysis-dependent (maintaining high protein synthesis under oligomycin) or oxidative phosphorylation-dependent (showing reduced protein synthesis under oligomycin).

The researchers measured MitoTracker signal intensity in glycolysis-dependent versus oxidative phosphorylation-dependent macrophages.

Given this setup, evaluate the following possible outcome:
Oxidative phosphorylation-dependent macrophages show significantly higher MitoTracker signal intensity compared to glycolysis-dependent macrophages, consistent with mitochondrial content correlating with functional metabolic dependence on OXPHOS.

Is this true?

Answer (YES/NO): NO